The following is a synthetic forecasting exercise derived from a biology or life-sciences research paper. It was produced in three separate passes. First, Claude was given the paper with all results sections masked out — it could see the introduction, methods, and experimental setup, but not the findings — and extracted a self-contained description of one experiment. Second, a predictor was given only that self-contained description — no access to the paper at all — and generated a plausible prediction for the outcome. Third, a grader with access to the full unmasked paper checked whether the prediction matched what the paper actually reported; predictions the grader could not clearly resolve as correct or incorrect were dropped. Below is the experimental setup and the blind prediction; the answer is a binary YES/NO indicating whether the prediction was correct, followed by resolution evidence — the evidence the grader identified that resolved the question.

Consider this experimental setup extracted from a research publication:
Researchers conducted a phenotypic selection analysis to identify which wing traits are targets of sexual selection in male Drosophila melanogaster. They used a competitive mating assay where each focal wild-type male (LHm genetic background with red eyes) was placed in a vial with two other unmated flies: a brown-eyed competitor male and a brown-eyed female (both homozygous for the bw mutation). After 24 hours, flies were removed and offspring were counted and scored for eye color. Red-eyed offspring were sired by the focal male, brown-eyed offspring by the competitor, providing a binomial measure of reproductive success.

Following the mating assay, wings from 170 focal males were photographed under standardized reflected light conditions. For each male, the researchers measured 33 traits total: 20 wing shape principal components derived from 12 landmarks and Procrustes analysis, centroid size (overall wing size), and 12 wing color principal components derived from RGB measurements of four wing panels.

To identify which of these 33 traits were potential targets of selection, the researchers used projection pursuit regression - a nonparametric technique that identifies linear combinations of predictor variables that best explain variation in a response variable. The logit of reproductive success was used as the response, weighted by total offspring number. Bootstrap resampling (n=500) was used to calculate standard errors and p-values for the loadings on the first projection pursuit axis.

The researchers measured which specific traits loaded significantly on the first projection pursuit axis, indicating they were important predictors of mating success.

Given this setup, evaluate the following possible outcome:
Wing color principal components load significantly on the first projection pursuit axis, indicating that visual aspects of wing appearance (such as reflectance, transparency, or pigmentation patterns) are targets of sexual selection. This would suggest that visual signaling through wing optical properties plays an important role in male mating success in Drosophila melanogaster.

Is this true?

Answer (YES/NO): YES